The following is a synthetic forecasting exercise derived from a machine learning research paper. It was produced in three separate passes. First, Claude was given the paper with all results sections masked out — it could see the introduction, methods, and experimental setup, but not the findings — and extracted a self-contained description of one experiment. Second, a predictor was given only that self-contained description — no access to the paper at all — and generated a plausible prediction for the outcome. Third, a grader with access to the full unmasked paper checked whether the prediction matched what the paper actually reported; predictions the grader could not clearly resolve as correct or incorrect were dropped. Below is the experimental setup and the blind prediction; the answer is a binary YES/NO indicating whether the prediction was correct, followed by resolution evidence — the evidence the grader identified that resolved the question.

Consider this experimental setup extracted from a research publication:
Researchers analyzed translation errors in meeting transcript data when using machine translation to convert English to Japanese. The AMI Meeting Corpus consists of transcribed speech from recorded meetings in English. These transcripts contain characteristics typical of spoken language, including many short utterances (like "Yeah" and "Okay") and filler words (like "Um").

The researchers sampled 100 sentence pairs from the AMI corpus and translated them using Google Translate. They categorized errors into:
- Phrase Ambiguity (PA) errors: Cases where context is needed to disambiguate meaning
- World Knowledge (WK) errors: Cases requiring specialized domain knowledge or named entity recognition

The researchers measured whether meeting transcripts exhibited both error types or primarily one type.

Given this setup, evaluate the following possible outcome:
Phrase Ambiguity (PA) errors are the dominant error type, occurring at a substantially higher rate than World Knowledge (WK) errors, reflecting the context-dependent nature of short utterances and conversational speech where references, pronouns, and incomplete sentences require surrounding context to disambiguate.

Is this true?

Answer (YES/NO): YES